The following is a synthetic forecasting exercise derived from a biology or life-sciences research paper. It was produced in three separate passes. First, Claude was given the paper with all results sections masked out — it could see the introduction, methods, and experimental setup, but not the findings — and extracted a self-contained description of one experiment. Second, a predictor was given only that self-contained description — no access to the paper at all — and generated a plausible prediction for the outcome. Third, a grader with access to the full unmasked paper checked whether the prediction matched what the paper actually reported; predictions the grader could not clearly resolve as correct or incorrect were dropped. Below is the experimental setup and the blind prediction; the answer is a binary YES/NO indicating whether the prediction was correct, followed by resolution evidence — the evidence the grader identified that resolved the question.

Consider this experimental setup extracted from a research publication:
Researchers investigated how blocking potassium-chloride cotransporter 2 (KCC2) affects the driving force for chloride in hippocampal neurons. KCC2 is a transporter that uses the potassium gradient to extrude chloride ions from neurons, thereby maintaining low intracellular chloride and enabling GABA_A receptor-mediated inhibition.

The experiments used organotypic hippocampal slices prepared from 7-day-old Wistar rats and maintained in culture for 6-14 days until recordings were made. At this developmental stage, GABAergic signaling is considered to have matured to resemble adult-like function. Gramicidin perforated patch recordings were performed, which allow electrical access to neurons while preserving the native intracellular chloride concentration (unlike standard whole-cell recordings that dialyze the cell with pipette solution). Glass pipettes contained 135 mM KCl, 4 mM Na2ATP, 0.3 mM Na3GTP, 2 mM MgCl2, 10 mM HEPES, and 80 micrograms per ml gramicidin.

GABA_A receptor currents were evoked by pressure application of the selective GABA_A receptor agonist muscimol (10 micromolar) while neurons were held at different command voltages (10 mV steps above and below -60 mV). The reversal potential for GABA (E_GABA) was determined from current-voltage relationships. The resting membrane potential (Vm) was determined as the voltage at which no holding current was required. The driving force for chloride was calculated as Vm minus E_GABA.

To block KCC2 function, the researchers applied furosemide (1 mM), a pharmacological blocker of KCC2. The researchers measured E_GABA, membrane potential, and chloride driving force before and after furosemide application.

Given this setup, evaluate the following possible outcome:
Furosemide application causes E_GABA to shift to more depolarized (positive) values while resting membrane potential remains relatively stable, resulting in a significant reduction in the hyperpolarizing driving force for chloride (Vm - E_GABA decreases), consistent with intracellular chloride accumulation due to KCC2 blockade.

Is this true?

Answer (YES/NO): YES